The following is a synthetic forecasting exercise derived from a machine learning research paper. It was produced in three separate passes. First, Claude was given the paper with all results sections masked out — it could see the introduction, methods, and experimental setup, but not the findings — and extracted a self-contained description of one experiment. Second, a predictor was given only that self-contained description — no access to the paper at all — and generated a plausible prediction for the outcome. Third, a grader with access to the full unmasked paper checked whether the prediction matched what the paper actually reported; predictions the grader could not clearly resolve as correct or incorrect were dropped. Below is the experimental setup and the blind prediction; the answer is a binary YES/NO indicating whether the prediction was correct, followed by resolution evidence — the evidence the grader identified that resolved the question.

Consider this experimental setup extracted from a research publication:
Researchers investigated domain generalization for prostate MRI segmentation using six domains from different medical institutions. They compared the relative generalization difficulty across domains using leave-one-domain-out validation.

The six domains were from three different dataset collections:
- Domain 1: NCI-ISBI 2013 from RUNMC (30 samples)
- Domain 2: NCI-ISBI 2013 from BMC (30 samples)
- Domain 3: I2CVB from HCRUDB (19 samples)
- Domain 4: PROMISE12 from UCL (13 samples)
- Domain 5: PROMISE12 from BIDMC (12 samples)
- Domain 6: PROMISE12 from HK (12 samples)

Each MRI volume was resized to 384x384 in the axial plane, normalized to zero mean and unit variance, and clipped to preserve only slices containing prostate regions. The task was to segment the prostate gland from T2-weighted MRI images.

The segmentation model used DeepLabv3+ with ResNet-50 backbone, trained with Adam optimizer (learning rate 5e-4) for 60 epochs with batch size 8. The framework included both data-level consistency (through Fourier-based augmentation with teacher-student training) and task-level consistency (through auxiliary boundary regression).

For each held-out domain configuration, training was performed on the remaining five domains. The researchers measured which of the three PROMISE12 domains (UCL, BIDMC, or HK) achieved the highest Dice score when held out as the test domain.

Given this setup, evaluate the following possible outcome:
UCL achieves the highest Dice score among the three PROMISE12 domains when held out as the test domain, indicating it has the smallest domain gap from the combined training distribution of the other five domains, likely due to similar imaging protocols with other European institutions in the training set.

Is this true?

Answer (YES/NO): YES